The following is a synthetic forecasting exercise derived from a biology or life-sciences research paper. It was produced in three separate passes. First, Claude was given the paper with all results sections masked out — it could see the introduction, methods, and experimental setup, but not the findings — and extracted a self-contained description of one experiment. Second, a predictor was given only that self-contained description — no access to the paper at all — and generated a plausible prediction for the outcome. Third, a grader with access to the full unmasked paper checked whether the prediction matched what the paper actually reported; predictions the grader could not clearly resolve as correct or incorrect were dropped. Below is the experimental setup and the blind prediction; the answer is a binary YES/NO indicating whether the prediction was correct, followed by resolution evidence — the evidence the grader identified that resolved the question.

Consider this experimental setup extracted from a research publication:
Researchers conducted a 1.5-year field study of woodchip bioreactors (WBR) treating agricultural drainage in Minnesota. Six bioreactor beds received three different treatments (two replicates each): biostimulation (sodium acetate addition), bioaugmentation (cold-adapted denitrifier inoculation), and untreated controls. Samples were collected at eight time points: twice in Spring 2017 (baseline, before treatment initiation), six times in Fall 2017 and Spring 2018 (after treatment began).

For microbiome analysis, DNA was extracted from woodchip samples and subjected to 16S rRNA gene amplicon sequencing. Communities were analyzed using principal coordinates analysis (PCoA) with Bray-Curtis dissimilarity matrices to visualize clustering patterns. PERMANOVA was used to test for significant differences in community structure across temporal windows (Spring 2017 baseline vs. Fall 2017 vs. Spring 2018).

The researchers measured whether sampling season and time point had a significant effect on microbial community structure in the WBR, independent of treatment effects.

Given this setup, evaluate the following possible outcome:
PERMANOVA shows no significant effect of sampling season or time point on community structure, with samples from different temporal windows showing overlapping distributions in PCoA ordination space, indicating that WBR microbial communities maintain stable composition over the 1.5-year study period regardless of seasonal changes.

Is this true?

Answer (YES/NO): NO